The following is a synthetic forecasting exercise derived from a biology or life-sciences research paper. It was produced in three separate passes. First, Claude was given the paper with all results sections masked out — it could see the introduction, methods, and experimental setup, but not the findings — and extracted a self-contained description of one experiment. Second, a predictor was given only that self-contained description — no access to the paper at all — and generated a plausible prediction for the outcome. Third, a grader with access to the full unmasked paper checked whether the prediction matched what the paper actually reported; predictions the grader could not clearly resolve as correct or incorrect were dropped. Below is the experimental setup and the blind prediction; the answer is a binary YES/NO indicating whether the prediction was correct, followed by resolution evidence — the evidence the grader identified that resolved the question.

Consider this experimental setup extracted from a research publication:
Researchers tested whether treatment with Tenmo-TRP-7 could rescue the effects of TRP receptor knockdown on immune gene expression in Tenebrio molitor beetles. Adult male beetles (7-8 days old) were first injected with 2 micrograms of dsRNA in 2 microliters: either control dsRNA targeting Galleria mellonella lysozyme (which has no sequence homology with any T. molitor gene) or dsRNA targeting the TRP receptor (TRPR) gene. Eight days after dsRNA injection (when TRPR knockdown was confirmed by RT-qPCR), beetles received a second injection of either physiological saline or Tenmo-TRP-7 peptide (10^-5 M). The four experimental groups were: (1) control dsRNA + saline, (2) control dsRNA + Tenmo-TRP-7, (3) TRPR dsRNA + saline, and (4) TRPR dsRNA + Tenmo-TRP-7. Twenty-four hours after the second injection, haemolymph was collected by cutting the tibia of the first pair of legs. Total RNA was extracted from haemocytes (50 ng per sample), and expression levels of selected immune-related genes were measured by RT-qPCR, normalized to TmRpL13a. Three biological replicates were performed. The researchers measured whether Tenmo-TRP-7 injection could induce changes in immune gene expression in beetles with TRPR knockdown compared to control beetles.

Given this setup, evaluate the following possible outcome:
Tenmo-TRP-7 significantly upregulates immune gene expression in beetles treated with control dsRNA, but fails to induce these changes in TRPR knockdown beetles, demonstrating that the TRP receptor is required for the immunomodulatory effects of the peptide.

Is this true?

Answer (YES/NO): NO